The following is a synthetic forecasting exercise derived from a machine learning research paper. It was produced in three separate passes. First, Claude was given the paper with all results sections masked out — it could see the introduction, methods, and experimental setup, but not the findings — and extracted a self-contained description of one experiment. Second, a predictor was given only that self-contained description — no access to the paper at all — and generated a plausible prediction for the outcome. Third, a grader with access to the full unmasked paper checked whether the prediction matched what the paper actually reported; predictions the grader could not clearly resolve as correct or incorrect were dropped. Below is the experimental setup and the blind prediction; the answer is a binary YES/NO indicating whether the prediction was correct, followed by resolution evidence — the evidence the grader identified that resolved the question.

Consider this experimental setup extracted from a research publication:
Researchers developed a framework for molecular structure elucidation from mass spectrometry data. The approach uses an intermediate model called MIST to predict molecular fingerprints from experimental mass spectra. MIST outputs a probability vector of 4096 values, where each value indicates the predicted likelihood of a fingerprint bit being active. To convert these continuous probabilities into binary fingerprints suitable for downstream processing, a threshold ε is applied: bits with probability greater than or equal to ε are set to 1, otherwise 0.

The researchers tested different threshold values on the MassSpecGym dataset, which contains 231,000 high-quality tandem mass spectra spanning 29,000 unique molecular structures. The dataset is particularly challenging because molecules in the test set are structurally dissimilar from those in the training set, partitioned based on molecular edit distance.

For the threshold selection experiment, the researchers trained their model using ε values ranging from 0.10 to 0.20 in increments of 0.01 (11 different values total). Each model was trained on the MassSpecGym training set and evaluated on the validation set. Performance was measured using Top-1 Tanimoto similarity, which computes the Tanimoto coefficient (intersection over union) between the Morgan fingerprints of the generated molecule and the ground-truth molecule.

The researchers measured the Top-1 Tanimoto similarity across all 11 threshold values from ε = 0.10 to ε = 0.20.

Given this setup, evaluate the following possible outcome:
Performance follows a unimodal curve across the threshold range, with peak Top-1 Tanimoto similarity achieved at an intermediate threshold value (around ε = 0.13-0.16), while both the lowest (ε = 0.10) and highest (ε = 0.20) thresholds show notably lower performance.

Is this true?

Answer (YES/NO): NO